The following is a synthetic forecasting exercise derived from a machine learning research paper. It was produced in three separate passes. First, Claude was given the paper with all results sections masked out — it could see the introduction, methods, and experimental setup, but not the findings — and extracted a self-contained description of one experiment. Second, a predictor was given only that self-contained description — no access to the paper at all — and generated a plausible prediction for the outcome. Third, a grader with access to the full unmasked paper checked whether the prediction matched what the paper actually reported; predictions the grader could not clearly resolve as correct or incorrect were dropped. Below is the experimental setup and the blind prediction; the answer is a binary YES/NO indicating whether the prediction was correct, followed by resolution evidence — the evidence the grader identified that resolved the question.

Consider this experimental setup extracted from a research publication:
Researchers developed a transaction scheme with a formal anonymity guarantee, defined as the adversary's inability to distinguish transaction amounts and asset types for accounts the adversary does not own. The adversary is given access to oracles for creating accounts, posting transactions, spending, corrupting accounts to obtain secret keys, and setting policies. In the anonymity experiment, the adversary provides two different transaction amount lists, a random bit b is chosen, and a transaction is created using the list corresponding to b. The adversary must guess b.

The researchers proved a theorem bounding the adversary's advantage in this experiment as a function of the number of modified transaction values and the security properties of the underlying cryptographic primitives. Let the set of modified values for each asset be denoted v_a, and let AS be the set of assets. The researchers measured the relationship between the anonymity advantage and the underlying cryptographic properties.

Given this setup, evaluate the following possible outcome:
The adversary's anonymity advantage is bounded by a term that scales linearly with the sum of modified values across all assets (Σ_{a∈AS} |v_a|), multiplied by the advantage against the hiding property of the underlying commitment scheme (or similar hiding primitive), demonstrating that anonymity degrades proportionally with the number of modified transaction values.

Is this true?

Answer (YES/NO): NO